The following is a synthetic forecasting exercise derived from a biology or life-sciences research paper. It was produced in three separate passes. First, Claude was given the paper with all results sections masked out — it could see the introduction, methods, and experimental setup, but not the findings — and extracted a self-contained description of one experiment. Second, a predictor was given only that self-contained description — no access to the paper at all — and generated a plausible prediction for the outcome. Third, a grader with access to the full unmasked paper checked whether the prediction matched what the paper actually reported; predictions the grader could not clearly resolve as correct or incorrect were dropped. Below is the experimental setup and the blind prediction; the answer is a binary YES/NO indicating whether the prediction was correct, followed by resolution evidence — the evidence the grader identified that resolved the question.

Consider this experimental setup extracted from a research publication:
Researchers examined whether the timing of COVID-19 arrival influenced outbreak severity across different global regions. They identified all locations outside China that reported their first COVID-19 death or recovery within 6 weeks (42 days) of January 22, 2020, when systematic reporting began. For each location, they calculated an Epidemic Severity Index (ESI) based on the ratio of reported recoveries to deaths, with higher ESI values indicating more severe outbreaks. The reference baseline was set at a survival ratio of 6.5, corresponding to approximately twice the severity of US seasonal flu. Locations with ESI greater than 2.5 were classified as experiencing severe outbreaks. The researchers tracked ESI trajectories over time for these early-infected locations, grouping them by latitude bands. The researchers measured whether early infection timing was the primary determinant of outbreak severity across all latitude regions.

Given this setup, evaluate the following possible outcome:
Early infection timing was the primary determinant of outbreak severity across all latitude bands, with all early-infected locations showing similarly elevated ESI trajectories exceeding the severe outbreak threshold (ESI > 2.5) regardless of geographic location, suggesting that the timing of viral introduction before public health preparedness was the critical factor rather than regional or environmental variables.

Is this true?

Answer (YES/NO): NO